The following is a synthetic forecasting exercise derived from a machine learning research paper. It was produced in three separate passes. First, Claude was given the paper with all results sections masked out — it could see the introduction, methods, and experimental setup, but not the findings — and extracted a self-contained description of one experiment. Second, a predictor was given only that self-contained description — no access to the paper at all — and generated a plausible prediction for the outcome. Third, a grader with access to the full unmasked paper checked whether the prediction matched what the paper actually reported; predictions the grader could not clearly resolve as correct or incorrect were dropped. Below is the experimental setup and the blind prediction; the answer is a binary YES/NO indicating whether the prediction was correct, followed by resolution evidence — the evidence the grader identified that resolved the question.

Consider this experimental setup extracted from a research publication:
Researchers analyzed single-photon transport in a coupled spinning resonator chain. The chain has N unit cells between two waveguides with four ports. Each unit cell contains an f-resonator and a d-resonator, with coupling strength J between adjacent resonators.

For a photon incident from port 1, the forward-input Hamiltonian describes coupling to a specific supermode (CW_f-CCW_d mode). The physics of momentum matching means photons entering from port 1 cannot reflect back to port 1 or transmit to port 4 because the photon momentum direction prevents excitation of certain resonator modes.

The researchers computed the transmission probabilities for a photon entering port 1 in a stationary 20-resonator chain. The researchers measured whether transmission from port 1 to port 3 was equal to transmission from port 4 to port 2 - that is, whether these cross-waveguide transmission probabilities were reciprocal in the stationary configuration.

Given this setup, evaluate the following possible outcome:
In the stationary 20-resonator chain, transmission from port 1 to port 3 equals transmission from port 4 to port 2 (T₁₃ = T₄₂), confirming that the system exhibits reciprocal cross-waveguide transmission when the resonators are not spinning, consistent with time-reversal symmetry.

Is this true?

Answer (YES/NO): YES